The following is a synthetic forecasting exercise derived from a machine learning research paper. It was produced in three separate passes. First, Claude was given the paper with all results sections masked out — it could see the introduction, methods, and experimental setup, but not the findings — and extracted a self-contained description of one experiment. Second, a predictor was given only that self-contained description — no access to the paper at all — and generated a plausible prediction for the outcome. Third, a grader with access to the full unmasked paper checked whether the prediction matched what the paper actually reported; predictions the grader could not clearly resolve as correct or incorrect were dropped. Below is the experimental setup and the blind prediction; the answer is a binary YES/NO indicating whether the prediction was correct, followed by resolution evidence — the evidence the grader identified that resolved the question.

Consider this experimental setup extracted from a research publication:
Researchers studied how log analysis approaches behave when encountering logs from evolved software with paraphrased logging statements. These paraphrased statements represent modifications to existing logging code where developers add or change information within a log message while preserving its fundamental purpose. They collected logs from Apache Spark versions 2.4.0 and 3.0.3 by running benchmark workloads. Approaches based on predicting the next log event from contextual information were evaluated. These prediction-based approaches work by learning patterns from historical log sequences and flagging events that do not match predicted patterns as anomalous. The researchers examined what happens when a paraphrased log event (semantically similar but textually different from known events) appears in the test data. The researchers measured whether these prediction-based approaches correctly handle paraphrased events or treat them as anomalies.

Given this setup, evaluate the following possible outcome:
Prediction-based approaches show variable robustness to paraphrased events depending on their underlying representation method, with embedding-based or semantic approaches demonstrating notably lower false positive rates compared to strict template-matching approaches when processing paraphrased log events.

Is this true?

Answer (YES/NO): NO